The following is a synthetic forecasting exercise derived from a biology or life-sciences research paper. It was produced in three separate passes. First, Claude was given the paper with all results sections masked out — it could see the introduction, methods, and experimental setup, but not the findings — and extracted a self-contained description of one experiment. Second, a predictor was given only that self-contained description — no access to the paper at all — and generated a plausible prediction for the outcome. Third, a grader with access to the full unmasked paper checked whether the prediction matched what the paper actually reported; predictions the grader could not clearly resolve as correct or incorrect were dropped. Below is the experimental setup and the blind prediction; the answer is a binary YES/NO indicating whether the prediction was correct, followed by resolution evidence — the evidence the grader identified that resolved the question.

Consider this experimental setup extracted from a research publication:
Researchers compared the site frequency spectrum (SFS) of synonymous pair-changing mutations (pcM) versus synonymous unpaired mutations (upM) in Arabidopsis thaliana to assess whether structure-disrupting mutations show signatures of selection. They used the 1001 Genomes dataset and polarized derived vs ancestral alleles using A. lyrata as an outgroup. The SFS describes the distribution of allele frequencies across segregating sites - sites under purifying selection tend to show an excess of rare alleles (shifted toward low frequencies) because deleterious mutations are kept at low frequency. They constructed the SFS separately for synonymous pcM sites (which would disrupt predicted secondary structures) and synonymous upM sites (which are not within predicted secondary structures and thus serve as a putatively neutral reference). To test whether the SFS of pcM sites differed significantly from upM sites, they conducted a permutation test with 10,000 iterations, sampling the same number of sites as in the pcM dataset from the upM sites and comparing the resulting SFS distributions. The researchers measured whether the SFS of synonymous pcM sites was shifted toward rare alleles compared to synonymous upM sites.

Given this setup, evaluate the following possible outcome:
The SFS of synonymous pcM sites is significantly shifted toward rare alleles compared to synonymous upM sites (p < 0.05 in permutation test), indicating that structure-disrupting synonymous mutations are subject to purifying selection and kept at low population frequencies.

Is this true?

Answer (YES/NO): YES